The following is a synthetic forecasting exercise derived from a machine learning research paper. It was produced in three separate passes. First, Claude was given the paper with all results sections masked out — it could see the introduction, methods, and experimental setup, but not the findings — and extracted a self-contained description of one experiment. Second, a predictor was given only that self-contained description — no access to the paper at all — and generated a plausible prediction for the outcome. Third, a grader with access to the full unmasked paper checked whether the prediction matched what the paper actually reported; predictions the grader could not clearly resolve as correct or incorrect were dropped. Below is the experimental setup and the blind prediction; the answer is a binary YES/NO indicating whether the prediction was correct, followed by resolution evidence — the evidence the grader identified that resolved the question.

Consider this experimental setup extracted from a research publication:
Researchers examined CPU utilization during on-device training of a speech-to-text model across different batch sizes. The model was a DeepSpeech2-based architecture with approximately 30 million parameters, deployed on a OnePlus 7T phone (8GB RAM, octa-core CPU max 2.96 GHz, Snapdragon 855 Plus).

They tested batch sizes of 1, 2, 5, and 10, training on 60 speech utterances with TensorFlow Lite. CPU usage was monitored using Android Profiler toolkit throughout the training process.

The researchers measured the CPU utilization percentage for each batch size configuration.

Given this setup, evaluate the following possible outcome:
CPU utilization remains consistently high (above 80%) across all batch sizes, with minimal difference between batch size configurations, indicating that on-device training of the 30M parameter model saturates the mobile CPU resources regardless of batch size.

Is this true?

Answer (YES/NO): NO